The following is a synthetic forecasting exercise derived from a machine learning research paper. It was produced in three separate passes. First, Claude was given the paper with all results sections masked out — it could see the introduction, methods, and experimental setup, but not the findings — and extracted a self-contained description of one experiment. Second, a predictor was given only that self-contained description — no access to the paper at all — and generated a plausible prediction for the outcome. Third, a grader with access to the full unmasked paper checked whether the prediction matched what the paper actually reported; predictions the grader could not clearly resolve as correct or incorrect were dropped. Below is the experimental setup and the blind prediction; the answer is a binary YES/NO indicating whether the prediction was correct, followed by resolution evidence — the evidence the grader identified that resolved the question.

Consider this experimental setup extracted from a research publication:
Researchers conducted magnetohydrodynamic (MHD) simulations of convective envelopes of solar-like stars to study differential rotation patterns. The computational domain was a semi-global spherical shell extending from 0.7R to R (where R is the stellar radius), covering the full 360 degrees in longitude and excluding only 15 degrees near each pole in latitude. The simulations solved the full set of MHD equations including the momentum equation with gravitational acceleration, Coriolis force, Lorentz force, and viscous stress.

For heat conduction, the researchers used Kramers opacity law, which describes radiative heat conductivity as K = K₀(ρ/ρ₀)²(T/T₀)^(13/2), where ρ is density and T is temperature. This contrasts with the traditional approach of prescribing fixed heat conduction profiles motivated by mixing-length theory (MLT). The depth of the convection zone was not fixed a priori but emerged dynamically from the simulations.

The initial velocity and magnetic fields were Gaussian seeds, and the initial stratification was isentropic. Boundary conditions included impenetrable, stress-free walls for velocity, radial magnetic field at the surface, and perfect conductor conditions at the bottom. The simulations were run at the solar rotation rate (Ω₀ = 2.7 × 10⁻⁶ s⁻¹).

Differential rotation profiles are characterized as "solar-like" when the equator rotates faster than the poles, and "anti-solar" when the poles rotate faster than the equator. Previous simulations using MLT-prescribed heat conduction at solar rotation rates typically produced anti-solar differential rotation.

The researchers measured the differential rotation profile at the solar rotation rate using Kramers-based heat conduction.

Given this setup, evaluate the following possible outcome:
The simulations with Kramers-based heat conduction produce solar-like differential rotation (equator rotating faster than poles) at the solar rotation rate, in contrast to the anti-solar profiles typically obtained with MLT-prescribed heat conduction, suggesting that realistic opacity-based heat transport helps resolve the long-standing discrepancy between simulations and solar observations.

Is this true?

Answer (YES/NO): NO